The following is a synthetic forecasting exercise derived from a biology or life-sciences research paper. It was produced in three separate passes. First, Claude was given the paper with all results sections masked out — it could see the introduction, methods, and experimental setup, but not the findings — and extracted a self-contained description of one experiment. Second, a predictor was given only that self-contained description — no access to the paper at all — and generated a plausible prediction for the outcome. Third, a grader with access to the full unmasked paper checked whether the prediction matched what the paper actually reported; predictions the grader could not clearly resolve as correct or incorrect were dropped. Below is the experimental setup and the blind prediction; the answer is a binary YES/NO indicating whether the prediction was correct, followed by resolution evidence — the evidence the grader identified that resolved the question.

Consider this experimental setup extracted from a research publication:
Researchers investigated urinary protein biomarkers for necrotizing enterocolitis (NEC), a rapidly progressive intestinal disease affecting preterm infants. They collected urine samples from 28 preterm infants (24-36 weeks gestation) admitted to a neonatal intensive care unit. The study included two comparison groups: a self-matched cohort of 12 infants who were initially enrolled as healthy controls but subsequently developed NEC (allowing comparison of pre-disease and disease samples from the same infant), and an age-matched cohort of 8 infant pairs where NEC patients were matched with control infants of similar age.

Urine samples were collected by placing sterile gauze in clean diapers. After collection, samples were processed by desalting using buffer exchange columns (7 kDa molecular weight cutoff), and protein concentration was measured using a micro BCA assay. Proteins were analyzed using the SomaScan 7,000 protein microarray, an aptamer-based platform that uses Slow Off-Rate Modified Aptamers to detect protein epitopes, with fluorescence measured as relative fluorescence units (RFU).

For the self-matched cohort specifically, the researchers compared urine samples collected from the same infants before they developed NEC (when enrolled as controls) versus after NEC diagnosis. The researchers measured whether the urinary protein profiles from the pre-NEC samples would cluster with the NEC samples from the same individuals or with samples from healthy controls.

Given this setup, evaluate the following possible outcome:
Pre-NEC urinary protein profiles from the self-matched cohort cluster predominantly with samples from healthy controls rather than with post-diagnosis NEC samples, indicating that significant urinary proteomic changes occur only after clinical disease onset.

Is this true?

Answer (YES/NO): YES